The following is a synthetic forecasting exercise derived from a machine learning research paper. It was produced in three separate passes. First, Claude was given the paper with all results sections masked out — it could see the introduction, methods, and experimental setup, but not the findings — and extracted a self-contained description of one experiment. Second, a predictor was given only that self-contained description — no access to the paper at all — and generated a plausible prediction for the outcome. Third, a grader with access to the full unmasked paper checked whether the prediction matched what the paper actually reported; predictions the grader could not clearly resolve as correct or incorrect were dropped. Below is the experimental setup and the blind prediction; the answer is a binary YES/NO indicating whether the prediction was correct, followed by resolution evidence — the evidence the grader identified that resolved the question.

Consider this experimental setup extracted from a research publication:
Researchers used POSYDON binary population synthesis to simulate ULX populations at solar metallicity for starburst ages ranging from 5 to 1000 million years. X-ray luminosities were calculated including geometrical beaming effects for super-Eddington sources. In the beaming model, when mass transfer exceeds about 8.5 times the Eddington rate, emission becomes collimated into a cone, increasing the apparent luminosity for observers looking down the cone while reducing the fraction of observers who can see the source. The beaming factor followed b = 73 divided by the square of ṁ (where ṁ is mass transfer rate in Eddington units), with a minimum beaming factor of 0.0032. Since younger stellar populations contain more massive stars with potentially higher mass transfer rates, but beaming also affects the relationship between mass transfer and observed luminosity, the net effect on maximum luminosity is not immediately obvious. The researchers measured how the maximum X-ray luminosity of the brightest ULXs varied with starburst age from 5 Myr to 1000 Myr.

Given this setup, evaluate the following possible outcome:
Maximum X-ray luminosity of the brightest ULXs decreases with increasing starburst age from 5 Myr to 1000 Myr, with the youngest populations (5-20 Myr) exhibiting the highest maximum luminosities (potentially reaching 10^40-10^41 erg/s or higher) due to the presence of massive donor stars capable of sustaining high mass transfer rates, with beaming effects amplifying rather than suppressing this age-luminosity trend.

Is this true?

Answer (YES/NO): YES